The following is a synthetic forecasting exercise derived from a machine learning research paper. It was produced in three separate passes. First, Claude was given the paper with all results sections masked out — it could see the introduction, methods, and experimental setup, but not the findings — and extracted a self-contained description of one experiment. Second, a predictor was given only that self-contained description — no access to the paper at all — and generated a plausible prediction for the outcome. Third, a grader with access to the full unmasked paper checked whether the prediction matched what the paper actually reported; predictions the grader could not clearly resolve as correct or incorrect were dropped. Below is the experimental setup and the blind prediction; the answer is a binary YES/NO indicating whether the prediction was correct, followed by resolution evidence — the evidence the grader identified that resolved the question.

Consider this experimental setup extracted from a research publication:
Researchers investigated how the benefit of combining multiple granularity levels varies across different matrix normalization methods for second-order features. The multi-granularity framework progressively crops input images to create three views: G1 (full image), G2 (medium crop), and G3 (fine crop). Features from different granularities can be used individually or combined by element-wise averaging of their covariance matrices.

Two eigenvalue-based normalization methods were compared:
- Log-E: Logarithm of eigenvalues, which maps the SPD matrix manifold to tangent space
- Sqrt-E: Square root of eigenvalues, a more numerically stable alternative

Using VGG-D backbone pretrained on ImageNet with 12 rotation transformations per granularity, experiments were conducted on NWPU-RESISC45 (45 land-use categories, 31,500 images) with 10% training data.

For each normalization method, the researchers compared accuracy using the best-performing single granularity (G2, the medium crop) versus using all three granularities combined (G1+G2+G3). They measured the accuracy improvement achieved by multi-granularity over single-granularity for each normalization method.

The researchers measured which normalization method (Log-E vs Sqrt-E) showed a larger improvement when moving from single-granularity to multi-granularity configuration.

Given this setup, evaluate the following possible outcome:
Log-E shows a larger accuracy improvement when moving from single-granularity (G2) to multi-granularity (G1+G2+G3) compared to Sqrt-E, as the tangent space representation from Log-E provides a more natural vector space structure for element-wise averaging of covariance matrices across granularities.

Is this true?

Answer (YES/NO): YES